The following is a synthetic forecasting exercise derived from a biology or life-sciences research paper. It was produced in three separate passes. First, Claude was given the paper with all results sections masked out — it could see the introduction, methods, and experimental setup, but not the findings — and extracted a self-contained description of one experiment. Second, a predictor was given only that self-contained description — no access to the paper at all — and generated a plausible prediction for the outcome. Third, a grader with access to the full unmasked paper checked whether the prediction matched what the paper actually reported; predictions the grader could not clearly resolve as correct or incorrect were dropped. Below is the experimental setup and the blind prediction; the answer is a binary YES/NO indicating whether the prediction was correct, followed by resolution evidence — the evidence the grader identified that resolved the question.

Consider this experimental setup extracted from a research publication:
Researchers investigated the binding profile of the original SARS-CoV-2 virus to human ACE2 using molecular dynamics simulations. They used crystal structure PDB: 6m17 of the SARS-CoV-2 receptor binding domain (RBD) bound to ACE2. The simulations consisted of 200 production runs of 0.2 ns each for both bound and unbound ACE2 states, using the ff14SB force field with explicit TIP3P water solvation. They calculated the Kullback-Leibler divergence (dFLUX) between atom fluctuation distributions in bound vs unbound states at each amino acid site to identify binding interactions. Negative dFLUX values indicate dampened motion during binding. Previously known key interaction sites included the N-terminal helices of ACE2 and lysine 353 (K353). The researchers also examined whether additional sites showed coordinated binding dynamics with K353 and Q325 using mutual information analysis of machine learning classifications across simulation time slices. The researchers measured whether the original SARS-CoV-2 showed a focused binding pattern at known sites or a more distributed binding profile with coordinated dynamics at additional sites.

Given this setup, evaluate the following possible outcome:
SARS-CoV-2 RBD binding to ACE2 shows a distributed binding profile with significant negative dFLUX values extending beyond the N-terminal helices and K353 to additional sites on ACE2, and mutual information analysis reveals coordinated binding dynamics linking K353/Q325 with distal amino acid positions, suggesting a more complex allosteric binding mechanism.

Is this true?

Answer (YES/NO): YES